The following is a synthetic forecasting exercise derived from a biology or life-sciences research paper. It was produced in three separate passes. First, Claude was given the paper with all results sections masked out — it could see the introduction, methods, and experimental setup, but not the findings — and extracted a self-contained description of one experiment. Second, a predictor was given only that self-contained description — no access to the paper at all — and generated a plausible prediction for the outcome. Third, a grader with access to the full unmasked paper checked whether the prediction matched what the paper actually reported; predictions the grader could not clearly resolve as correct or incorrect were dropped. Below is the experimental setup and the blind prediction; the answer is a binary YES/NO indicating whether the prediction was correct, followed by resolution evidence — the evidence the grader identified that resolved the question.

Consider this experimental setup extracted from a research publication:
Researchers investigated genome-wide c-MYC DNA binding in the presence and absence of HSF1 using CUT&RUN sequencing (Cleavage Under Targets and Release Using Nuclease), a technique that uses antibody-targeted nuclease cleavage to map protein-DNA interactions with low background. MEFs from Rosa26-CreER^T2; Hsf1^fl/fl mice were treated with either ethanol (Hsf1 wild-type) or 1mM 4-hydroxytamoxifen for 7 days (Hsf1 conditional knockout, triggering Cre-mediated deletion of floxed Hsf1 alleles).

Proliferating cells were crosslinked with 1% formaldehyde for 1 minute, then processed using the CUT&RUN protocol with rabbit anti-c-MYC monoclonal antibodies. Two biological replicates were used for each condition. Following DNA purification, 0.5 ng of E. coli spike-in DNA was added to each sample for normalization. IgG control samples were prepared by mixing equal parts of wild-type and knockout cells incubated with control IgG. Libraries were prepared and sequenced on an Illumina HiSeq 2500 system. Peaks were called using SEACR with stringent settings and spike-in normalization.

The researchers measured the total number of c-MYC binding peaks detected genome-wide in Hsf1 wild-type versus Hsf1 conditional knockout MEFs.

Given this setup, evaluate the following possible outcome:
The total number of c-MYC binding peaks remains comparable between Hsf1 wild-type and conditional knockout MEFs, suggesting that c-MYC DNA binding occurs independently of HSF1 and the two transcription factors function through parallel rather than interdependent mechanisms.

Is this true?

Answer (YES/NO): NO